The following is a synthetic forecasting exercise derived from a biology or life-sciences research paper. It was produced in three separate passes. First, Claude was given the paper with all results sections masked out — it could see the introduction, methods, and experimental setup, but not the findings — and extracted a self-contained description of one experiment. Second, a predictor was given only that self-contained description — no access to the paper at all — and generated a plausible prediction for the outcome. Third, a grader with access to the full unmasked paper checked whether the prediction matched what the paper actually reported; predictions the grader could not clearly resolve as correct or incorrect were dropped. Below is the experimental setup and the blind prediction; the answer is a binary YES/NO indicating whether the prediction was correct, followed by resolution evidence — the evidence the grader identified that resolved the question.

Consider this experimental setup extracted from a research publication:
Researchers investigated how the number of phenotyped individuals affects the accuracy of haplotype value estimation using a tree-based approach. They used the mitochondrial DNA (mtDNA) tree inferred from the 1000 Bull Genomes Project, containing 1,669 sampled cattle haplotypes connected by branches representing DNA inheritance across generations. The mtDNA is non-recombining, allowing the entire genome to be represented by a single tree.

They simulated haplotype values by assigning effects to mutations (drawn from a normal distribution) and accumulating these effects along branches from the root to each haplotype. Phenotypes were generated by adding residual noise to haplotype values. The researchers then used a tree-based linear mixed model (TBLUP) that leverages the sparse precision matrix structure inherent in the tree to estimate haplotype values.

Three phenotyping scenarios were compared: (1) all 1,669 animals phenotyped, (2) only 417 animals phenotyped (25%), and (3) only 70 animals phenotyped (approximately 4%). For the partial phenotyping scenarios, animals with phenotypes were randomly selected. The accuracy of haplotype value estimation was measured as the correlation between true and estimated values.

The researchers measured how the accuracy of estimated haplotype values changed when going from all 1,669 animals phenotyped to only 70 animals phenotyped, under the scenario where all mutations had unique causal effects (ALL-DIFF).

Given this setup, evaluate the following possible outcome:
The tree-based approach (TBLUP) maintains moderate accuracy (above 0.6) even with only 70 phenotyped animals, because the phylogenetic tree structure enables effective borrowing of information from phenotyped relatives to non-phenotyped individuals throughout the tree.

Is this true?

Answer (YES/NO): YES